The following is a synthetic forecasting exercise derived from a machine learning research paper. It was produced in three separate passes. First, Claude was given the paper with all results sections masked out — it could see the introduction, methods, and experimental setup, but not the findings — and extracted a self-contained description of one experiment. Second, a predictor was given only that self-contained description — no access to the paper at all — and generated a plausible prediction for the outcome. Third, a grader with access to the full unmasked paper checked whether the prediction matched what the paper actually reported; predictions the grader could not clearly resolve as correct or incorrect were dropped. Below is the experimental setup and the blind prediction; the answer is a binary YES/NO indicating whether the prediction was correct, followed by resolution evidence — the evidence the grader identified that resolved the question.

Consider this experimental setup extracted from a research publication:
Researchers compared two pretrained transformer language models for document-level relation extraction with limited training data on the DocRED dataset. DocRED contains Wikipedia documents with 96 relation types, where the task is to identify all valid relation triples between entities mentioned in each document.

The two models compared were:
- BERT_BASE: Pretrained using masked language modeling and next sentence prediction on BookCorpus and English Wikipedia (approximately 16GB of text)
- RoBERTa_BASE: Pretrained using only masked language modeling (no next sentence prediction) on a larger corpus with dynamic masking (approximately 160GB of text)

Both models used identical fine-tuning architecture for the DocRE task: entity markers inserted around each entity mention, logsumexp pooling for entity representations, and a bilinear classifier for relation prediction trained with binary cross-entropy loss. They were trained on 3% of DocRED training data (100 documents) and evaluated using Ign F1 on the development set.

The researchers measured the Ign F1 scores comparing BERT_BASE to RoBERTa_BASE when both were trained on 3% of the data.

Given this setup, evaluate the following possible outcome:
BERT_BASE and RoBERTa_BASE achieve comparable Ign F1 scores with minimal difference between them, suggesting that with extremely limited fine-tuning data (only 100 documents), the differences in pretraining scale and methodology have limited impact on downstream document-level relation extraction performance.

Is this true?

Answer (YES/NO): NO